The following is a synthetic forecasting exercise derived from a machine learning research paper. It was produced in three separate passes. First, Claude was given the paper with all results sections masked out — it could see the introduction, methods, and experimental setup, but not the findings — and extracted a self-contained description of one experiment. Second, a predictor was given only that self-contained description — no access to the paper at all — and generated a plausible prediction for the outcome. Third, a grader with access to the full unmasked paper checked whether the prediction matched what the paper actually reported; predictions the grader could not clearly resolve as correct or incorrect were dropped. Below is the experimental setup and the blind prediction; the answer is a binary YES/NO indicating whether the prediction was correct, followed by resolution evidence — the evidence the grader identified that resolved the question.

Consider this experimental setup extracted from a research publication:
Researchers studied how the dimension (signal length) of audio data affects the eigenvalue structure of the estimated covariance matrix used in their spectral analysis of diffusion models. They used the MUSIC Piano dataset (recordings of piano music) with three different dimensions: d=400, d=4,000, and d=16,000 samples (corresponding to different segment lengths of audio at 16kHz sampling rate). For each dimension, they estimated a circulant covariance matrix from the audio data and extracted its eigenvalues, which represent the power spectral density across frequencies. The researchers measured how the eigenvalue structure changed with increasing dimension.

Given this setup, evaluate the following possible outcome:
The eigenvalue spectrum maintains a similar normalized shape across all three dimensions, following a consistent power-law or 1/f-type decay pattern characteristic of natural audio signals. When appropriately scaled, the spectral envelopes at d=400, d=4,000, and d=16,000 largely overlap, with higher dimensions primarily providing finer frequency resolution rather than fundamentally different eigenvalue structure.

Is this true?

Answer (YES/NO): NO